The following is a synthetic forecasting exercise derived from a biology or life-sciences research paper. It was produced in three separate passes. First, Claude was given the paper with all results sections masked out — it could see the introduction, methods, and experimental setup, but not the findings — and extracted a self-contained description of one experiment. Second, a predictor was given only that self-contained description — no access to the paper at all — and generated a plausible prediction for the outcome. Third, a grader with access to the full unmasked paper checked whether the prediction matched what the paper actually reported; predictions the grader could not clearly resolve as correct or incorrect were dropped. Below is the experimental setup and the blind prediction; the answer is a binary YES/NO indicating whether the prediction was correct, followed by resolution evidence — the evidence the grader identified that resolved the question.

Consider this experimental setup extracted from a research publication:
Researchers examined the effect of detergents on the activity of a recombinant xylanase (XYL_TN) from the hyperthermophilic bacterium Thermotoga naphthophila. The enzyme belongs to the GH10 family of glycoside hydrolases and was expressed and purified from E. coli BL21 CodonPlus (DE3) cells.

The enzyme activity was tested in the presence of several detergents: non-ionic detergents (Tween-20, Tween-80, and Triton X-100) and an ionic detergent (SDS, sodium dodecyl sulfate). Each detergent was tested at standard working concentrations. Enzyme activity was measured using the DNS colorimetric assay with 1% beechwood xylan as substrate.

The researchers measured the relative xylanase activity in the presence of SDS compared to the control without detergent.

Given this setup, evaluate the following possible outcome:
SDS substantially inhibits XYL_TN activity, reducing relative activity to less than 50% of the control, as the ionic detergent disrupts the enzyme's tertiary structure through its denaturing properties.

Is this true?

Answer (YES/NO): YES